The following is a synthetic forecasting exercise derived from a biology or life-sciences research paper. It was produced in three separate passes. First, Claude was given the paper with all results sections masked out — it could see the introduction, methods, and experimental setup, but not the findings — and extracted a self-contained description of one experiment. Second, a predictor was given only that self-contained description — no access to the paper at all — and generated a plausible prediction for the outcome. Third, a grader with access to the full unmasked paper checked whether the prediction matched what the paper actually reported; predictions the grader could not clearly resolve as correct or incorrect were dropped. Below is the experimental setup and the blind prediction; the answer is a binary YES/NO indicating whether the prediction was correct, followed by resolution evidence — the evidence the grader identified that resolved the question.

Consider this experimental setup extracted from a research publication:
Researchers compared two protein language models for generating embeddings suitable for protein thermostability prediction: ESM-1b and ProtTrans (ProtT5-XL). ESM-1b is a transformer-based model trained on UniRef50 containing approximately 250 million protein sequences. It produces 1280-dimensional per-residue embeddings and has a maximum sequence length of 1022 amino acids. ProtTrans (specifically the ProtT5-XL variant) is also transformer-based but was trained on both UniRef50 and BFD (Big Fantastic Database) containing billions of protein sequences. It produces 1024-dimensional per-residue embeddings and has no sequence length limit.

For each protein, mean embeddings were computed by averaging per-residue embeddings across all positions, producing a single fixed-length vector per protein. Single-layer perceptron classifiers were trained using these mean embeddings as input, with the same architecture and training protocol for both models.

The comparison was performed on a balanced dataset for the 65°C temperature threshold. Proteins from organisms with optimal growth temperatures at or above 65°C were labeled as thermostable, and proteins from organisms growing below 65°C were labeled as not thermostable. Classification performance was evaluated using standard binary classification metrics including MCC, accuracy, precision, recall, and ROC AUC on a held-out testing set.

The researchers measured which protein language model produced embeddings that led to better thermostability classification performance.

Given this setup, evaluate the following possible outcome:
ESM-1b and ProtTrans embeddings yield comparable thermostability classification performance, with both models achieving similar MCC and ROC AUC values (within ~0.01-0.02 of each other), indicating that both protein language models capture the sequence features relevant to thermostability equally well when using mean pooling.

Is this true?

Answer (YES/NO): NO